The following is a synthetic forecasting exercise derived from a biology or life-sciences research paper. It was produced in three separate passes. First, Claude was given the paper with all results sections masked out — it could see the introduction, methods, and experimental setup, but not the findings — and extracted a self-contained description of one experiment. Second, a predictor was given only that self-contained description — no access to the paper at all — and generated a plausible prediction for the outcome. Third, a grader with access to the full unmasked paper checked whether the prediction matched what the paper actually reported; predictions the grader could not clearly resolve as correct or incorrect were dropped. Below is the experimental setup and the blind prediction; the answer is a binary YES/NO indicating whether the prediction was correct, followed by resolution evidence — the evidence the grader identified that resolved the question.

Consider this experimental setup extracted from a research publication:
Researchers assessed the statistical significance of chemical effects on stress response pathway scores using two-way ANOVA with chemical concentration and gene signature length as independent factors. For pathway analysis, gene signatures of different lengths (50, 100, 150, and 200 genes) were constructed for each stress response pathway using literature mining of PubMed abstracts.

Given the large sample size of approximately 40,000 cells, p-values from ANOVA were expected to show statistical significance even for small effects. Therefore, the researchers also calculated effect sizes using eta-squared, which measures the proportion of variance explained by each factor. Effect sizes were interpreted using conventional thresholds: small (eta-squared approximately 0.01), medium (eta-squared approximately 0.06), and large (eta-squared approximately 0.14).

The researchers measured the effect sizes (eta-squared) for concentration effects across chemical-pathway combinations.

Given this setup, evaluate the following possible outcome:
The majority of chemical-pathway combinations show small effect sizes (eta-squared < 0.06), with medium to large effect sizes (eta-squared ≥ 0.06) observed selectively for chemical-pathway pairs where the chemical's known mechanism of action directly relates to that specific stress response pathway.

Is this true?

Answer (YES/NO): NO